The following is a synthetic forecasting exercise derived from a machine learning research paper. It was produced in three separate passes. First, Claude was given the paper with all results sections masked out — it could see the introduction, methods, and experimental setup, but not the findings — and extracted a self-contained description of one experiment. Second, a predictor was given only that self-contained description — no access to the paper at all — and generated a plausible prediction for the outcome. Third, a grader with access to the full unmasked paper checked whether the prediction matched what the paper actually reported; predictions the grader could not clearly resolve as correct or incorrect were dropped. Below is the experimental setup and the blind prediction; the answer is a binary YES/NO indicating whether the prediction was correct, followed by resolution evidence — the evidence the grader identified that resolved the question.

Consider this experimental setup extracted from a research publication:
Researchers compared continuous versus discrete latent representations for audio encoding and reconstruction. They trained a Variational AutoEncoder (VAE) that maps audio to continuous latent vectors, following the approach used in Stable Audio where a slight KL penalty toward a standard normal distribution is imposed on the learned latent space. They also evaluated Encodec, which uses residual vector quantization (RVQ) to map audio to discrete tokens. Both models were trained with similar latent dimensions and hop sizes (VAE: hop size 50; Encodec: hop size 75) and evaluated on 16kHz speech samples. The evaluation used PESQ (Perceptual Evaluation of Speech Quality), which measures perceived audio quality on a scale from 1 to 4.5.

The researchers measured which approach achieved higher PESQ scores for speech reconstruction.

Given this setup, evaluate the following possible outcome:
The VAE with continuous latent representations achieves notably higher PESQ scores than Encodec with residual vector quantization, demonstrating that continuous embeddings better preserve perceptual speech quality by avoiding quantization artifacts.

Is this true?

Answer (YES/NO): NO